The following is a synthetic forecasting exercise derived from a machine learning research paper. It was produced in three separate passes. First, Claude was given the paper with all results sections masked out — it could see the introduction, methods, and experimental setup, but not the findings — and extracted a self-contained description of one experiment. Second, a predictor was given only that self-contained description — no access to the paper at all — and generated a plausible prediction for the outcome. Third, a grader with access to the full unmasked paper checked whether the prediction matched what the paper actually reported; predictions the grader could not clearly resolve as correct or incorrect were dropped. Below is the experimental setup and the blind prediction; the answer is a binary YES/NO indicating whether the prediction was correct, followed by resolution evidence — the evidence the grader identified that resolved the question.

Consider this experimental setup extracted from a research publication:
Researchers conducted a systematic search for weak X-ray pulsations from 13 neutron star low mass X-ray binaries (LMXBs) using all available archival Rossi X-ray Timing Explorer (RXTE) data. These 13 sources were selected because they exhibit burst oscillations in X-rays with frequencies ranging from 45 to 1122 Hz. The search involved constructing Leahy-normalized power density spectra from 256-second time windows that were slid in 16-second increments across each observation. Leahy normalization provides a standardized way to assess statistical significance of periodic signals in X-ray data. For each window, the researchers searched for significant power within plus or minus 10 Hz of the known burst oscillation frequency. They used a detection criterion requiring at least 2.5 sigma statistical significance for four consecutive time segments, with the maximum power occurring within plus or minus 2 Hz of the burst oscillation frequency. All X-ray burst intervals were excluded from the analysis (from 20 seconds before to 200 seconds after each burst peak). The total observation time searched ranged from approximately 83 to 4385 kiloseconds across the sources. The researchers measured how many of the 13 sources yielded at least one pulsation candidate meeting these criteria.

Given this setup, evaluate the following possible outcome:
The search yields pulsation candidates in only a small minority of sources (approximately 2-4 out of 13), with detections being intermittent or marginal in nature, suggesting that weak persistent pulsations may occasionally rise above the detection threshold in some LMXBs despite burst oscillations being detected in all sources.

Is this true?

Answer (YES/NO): NO